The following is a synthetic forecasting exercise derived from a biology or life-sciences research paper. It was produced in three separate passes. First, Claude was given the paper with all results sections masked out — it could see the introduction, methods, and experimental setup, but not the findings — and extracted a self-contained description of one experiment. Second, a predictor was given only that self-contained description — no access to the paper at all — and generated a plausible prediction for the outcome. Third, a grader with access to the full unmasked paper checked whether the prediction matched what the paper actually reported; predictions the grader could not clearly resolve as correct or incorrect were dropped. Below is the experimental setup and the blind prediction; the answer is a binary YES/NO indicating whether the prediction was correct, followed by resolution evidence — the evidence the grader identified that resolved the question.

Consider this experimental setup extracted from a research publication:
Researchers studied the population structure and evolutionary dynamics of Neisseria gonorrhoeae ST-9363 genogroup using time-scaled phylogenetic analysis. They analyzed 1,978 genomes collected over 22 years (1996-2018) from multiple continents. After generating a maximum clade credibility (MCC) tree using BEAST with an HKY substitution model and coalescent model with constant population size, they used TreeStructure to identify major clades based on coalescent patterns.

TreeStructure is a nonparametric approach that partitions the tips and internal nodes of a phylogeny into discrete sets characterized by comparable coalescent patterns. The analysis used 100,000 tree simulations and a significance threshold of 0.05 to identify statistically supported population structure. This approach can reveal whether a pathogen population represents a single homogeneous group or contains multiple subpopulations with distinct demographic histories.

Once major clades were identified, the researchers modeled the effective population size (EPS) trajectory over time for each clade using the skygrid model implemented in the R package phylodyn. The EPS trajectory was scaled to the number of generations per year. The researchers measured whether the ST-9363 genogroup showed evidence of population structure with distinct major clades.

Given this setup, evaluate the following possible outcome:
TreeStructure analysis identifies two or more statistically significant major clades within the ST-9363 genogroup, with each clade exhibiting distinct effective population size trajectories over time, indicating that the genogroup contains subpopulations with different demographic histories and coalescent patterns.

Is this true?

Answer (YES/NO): YES